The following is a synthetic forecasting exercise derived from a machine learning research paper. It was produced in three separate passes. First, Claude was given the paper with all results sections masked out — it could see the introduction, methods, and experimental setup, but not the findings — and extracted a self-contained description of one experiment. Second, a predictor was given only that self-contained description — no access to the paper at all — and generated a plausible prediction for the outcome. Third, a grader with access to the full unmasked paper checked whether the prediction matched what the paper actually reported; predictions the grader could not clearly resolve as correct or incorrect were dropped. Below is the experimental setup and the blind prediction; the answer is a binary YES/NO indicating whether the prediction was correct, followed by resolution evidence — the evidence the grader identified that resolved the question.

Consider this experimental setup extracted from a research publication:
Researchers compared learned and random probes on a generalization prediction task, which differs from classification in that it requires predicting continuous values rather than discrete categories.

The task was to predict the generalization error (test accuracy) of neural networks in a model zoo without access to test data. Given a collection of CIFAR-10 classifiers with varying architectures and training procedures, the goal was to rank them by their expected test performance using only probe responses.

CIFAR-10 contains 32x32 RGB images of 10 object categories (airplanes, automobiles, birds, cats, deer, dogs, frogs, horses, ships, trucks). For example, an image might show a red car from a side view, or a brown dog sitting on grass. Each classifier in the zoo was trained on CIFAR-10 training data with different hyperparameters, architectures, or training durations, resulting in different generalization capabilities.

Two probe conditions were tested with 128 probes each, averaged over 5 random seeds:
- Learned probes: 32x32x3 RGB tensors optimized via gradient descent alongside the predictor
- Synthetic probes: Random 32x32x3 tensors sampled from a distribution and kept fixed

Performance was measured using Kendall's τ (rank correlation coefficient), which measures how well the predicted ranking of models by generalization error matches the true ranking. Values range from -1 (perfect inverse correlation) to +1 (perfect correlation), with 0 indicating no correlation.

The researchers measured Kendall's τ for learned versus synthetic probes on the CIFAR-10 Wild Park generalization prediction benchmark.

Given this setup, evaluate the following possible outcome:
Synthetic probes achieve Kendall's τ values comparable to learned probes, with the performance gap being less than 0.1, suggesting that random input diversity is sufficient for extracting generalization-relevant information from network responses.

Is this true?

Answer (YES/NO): YES